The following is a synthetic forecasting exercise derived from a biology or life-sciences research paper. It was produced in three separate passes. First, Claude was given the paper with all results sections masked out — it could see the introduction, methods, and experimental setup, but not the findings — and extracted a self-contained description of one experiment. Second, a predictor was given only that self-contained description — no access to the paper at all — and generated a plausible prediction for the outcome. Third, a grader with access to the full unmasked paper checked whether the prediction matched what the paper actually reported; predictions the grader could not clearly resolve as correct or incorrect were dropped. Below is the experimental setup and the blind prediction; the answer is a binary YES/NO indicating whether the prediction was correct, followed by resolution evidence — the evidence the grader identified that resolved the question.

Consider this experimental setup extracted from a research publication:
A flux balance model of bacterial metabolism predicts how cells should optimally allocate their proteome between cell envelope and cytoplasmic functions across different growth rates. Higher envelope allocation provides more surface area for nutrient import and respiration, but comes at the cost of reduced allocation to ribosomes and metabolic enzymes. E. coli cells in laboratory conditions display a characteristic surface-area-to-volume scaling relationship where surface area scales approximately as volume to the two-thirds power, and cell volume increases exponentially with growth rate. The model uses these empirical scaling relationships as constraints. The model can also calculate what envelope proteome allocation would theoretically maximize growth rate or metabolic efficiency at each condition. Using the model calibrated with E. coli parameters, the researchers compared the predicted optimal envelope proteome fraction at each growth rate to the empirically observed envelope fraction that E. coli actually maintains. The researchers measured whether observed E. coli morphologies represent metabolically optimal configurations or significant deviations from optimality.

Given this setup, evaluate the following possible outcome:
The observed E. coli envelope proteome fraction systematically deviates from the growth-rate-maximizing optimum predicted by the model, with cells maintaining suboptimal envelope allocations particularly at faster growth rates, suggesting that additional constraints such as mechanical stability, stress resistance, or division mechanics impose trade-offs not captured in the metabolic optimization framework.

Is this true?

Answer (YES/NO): NO